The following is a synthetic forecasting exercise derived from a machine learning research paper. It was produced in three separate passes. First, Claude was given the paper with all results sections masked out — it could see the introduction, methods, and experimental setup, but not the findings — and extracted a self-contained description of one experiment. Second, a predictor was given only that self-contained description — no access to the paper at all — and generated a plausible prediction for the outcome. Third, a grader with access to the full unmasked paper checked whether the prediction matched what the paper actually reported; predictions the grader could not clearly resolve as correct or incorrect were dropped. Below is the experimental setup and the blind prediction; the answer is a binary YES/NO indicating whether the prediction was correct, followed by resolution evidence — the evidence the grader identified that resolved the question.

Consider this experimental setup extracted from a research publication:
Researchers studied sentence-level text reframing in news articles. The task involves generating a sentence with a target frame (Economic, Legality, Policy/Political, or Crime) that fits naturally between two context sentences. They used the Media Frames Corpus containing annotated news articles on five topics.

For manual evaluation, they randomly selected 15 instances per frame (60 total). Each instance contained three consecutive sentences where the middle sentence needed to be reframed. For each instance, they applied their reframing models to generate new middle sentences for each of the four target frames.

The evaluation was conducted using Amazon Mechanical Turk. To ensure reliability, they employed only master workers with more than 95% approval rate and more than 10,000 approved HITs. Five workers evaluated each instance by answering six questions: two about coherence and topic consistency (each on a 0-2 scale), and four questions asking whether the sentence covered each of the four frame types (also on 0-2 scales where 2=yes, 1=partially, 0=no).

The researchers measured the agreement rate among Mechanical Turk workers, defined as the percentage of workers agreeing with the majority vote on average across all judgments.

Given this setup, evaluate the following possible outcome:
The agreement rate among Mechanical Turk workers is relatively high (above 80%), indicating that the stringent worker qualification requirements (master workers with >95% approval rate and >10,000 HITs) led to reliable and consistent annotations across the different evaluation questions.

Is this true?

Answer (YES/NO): NO